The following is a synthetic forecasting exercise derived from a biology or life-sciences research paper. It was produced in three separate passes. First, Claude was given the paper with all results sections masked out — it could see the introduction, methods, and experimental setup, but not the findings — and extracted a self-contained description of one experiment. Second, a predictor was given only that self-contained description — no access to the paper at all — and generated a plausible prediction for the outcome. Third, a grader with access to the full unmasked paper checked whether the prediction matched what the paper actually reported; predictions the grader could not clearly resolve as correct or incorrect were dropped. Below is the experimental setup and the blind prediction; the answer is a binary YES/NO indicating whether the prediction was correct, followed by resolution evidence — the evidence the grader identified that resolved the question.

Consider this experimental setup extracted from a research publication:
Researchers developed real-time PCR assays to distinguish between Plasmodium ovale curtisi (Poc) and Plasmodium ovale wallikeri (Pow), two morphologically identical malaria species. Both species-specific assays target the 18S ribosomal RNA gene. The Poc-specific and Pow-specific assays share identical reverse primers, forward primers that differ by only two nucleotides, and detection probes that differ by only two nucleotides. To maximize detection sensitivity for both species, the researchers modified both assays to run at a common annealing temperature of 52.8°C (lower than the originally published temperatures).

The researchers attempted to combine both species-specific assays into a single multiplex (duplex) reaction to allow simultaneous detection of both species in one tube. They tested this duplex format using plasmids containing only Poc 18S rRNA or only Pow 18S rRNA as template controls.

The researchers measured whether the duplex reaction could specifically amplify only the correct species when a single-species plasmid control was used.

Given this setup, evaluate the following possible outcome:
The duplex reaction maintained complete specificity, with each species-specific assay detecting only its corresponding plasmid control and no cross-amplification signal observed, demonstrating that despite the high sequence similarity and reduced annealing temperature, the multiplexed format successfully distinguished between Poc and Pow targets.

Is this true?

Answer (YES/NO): NO